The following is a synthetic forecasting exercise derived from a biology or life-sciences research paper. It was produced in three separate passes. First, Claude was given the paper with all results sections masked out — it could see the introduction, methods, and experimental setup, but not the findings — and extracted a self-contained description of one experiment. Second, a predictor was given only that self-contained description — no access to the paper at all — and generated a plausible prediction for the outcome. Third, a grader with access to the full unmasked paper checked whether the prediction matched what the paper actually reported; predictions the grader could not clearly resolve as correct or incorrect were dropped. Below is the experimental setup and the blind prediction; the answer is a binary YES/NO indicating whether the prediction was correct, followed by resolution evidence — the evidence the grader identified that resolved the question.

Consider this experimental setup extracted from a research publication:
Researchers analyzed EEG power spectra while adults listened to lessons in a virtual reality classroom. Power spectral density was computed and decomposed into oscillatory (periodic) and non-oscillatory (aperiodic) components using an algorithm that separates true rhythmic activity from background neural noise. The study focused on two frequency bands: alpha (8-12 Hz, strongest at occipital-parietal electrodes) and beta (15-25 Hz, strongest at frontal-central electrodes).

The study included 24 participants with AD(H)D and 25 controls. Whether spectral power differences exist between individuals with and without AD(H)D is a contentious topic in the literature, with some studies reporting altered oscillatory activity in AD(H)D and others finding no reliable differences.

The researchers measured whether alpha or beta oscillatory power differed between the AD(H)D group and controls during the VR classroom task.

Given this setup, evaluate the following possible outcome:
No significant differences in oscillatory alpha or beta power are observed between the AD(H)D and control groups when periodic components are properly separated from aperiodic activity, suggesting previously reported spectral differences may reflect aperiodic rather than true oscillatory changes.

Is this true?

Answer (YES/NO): NO